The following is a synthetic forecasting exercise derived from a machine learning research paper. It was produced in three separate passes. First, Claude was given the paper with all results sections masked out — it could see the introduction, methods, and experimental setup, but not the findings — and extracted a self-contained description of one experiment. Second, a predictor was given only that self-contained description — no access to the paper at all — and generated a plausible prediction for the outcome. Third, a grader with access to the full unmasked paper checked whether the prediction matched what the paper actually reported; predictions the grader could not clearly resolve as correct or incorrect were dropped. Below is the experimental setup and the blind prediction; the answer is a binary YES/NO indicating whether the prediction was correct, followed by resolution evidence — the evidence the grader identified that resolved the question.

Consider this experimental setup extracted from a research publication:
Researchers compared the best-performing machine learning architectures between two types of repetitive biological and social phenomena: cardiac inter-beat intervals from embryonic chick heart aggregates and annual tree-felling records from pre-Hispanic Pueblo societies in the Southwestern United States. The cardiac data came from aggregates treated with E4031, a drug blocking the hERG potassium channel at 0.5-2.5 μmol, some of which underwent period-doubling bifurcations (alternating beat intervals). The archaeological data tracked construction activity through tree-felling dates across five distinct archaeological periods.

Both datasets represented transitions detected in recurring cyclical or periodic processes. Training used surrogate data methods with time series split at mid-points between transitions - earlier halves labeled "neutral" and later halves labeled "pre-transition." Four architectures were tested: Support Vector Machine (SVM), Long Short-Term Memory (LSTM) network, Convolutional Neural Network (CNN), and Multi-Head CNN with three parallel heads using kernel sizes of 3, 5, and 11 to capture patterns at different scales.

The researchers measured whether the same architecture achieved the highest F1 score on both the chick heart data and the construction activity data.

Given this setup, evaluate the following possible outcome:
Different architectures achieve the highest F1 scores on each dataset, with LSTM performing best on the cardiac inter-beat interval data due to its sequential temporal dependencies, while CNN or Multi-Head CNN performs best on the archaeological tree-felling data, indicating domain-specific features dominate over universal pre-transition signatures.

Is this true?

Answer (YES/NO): NO